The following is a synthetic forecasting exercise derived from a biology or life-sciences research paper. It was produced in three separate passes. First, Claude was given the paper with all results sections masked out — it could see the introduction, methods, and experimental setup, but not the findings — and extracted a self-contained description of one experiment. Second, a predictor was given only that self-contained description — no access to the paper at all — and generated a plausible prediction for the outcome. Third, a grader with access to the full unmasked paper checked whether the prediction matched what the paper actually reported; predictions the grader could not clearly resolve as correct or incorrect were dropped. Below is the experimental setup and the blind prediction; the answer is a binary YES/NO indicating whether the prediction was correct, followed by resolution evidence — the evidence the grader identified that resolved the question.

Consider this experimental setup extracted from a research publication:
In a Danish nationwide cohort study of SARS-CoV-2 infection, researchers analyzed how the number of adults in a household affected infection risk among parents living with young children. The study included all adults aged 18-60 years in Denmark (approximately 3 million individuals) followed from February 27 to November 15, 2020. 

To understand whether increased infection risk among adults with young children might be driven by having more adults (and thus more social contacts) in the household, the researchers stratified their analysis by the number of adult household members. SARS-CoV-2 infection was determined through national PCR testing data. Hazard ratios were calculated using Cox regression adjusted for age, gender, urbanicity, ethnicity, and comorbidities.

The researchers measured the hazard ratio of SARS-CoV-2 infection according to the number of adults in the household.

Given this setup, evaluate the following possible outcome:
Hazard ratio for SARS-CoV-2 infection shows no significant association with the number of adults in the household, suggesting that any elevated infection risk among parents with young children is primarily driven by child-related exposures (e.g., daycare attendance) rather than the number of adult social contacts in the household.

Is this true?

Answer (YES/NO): NO